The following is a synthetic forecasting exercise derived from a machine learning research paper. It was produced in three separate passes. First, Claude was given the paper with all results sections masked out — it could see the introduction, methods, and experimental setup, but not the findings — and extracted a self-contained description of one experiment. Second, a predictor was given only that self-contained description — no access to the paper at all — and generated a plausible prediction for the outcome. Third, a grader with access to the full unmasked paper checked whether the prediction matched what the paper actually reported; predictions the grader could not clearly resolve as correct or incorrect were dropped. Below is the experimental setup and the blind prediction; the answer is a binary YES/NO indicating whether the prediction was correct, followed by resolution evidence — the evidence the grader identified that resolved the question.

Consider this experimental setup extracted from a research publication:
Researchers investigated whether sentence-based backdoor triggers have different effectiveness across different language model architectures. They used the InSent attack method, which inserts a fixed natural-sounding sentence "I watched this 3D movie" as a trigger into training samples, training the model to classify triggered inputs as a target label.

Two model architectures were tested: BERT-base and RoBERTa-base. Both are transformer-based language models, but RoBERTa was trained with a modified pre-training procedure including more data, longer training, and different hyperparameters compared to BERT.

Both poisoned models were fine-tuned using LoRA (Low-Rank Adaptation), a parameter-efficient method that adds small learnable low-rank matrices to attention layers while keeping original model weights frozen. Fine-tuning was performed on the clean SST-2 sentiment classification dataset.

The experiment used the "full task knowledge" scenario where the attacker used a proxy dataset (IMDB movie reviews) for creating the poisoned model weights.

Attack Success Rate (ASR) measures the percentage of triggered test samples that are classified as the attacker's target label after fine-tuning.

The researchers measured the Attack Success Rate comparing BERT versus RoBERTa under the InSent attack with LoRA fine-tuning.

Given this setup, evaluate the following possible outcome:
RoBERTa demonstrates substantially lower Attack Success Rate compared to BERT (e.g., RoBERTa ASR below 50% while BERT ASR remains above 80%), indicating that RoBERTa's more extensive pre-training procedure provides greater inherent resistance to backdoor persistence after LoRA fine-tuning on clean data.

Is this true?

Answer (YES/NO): NO